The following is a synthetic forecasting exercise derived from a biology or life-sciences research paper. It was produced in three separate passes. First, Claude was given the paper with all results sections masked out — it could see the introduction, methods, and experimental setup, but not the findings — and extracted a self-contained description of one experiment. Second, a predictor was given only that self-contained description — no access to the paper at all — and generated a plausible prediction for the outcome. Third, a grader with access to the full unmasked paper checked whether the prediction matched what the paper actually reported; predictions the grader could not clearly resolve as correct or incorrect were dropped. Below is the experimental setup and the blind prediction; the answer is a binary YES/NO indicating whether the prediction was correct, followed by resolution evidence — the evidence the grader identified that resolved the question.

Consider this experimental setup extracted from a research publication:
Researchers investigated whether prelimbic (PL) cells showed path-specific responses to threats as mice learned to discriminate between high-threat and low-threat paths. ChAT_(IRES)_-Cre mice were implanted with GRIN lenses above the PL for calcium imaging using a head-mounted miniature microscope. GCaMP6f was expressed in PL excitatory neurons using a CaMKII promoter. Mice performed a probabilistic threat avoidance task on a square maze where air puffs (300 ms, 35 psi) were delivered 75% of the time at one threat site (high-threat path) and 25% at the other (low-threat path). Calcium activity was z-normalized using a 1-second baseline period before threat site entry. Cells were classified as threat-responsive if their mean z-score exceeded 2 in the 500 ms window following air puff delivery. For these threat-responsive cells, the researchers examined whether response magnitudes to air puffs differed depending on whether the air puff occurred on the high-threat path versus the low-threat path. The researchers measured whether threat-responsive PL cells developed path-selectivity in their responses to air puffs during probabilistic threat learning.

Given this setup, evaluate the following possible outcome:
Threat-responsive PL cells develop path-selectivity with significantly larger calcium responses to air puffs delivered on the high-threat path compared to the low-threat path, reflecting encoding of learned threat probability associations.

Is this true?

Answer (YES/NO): NO